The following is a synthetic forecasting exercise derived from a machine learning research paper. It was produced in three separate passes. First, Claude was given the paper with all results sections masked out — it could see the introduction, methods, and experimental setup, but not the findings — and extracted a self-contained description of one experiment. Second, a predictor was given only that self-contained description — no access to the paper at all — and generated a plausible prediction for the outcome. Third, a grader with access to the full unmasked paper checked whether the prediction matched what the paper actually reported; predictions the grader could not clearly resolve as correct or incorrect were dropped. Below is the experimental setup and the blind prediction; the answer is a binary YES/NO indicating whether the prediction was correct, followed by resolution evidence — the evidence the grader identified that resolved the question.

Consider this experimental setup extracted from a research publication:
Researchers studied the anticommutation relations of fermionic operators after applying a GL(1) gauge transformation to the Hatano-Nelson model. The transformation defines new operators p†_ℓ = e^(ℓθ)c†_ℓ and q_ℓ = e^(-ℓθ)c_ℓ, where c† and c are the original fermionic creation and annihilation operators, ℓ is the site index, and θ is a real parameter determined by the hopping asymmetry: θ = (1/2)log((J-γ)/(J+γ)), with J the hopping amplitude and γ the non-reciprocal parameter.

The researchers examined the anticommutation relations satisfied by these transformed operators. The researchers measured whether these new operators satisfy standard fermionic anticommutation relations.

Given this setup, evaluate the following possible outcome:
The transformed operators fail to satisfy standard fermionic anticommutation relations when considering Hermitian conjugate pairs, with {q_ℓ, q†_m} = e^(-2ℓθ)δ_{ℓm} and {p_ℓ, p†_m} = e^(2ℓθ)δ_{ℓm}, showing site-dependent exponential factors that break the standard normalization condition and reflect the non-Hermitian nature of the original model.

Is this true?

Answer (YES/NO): YES